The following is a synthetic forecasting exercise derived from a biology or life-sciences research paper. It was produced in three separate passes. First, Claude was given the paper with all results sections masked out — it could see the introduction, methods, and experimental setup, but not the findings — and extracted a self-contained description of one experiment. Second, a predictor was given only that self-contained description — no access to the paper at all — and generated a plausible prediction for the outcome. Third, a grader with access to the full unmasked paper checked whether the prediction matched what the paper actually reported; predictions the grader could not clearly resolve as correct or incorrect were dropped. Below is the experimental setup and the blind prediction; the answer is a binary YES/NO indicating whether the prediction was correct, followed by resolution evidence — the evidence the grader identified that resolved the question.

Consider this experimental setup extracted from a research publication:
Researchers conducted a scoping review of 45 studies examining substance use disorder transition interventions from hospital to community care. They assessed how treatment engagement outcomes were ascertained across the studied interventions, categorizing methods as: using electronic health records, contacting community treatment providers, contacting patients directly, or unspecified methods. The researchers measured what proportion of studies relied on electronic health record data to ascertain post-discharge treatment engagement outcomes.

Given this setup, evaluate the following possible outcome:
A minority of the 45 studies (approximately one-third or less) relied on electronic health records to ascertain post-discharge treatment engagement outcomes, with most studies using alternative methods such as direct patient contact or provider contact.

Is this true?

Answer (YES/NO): NO